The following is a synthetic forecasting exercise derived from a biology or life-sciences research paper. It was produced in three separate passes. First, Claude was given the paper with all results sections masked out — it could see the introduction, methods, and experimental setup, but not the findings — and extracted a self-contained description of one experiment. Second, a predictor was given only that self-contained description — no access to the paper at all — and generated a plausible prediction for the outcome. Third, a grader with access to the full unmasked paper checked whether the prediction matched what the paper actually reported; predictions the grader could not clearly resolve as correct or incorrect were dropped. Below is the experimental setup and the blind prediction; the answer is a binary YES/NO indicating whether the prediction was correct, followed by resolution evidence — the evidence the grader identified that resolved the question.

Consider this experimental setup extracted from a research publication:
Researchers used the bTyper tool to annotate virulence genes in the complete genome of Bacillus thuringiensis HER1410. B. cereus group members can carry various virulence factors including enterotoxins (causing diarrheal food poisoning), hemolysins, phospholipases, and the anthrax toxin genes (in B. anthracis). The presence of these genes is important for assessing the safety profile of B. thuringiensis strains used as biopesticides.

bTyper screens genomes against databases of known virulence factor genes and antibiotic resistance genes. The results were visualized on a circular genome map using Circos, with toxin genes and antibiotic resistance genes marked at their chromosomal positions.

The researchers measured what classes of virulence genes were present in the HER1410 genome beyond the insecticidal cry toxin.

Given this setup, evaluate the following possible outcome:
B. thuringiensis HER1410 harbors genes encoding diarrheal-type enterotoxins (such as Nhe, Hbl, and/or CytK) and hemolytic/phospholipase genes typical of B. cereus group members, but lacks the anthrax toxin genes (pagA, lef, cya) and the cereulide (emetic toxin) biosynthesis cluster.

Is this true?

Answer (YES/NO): YES